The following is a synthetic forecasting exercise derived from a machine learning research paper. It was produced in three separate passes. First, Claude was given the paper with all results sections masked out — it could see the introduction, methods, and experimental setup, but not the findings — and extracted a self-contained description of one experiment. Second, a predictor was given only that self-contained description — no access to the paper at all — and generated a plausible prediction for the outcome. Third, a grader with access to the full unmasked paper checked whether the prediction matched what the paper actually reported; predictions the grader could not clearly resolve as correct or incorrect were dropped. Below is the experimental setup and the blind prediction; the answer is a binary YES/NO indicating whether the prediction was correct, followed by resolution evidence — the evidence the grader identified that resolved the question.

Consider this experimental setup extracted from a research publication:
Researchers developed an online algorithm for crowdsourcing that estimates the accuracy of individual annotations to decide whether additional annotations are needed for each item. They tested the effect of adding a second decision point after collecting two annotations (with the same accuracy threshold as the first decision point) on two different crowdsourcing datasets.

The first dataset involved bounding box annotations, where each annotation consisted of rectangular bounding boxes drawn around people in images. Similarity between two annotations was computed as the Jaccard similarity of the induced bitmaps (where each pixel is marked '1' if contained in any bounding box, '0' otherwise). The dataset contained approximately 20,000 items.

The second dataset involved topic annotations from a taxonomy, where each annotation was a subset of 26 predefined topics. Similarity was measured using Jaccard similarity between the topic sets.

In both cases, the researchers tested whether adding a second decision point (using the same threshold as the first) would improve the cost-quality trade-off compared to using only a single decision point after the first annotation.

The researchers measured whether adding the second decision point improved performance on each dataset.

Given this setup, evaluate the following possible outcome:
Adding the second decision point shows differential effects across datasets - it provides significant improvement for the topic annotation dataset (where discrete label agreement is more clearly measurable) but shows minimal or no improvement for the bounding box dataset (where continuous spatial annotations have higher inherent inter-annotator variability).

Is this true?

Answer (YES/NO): NO